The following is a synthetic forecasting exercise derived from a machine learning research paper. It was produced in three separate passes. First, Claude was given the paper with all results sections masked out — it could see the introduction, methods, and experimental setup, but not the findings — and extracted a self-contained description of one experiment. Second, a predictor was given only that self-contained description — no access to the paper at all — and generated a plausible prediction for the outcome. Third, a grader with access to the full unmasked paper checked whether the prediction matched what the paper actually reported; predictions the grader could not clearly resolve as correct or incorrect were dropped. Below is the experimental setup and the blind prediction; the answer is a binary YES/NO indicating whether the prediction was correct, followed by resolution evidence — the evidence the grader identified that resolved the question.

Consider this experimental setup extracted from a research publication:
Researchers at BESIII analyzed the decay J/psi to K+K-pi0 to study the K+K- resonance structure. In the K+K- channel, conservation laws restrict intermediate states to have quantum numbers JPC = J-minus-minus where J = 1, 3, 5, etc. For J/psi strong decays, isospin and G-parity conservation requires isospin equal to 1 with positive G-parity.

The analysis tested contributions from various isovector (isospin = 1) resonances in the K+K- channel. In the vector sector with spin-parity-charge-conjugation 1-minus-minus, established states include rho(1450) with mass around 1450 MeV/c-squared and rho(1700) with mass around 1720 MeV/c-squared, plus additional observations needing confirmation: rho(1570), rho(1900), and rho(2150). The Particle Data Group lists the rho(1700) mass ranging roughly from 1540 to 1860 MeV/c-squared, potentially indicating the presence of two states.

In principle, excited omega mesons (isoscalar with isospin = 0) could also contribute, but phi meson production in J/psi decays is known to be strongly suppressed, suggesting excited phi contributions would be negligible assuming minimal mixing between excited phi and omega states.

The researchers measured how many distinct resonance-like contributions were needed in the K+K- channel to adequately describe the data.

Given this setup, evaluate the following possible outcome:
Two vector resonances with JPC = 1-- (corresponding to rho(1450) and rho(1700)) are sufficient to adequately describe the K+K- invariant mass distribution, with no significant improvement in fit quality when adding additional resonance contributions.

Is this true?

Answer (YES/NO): NO